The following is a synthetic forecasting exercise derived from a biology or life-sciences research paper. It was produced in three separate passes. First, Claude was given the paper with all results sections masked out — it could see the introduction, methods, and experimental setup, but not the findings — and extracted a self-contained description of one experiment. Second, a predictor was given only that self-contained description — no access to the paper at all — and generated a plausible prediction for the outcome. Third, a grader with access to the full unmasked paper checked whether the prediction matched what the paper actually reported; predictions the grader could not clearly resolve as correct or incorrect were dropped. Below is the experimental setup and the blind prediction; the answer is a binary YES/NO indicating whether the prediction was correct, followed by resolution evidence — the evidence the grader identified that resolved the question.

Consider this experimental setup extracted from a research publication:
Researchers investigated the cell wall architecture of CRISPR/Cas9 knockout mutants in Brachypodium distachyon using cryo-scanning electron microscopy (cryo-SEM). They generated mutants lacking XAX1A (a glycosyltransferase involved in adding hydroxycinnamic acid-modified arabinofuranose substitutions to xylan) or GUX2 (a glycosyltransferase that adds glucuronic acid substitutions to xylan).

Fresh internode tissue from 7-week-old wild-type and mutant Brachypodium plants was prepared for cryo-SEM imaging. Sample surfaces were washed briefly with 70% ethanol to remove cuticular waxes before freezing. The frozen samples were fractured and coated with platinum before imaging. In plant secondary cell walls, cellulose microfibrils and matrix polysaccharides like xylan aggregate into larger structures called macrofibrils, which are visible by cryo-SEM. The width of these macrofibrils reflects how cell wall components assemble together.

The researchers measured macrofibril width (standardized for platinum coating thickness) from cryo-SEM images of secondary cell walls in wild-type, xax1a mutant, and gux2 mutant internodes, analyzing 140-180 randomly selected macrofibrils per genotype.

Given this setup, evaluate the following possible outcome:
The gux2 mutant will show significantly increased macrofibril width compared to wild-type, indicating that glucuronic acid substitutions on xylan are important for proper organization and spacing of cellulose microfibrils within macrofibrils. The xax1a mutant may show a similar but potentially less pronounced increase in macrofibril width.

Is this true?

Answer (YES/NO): YES